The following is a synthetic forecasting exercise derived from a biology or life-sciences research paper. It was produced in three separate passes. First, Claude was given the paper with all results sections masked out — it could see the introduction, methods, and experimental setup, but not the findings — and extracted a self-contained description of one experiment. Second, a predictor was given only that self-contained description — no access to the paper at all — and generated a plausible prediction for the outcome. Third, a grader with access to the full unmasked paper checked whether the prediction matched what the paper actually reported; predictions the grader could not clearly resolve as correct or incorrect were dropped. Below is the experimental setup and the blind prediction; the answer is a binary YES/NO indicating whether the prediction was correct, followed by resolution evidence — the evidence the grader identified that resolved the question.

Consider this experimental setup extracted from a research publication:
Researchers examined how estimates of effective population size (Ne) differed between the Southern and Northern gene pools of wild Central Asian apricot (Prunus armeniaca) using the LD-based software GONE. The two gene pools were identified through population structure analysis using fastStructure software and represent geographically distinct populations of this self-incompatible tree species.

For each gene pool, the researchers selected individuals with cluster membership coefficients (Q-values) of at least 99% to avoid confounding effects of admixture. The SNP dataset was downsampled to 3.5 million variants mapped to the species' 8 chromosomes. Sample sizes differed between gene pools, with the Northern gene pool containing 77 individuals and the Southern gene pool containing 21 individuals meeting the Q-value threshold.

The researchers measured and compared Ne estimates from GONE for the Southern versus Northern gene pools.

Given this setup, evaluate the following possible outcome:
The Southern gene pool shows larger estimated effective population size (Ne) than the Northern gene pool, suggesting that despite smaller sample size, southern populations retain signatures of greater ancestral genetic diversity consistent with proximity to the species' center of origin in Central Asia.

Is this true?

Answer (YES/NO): NO